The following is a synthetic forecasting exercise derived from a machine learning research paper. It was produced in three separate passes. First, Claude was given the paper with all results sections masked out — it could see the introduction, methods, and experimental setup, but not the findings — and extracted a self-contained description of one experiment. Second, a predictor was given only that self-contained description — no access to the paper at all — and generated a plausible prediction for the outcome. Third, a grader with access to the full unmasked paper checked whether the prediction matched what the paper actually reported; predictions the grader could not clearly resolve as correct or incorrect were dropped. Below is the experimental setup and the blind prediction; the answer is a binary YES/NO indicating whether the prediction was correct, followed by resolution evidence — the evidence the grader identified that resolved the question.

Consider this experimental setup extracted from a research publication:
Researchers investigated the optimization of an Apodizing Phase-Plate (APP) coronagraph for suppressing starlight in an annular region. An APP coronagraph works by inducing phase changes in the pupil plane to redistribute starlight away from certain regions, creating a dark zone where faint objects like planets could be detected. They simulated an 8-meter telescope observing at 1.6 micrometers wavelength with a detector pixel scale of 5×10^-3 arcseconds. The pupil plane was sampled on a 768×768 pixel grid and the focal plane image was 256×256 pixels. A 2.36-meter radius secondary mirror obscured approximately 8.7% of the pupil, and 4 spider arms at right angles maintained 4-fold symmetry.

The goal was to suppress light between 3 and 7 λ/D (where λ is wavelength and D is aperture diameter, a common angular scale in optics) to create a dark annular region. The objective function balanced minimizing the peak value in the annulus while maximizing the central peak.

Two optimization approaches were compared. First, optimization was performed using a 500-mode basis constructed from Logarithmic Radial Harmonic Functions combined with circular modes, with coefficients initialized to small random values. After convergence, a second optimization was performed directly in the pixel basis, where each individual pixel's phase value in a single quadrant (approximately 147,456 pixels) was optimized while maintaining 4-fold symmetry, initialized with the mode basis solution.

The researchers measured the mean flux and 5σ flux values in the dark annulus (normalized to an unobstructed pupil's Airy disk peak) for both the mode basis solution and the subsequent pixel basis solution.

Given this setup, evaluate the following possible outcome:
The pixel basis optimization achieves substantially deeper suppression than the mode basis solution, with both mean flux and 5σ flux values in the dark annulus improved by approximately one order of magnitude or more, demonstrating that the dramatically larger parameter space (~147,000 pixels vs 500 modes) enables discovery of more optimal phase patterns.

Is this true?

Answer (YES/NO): YES